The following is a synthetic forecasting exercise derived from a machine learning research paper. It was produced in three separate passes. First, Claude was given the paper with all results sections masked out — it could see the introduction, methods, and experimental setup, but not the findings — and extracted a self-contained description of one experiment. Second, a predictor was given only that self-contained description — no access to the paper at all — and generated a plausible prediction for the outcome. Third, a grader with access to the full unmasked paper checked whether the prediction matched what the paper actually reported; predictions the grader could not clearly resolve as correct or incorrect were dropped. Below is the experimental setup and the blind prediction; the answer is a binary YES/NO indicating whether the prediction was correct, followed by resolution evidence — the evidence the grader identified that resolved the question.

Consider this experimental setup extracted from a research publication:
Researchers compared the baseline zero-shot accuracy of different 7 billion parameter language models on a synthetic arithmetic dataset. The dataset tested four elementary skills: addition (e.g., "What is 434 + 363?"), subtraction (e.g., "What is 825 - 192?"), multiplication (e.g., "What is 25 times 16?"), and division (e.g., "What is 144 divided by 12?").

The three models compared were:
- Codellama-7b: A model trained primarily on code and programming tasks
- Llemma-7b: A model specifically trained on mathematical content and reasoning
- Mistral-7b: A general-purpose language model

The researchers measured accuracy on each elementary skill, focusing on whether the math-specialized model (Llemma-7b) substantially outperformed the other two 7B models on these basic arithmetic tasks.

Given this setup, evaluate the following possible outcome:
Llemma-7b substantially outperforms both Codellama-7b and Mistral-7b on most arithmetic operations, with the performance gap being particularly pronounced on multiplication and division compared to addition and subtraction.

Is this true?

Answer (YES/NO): NO